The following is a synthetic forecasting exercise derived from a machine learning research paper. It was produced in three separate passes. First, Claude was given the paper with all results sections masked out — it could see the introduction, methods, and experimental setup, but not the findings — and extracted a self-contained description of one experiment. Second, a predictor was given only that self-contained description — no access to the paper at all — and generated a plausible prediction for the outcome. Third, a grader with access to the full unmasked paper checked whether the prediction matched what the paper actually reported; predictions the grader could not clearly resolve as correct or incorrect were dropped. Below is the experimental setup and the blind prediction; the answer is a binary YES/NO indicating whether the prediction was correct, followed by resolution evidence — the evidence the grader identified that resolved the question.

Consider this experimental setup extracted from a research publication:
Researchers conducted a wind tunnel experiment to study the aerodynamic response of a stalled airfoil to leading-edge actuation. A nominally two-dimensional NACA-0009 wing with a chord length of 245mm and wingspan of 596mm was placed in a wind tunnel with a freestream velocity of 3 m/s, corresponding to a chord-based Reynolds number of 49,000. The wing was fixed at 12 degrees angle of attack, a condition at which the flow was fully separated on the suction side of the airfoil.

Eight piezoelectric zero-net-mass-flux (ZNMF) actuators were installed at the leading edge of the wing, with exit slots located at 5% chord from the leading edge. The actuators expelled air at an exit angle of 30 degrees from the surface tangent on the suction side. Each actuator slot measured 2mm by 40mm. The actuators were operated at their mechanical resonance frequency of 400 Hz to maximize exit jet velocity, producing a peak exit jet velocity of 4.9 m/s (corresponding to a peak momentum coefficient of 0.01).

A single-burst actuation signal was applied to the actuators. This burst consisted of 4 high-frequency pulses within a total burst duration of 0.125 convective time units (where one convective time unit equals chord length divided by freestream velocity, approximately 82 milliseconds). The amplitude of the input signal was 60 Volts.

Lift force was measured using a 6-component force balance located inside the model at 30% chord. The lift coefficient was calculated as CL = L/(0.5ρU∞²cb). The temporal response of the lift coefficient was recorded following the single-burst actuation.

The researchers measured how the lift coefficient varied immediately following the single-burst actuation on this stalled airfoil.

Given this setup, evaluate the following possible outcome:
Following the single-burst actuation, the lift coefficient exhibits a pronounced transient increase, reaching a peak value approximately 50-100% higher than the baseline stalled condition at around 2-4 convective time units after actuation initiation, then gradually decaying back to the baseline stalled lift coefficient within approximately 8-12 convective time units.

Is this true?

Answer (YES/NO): NO